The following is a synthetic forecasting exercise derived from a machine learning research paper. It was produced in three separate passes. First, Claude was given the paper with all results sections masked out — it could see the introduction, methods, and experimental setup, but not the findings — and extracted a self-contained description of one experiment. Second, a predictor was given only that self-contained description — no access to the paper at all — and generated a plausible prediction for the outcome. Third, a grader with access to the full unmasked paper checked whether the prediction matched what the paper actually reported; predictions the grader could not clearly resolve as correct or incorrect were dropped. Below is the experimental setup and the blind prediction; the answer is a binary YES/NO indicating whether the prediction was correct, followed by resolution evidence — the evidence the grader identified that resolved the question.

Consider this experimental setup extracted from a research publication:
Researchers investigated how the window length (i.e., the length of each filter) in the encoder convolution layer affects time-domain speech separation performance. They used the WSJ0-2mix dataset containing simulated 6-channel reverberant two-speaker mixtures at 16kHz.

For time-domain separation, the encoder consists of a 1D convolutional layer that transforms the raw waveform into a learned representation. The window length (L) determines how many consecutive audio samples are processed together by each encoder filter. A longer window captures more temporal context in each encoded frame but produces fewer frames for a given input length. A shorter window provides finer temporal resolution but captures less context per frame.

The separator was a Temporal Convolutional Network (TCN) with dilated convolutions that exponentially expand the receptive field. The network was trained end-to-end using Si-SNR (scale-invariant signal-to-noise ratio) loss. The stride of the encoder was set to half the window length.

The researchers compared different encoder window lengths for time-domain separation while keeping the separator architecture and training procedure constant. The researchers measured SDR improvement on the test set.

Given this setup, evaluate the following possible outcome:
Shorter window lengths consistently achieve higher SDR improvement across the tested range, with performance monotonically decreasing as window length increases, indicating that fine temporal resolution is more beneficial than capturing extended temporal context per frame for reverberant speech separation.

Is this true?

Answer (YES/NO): YES